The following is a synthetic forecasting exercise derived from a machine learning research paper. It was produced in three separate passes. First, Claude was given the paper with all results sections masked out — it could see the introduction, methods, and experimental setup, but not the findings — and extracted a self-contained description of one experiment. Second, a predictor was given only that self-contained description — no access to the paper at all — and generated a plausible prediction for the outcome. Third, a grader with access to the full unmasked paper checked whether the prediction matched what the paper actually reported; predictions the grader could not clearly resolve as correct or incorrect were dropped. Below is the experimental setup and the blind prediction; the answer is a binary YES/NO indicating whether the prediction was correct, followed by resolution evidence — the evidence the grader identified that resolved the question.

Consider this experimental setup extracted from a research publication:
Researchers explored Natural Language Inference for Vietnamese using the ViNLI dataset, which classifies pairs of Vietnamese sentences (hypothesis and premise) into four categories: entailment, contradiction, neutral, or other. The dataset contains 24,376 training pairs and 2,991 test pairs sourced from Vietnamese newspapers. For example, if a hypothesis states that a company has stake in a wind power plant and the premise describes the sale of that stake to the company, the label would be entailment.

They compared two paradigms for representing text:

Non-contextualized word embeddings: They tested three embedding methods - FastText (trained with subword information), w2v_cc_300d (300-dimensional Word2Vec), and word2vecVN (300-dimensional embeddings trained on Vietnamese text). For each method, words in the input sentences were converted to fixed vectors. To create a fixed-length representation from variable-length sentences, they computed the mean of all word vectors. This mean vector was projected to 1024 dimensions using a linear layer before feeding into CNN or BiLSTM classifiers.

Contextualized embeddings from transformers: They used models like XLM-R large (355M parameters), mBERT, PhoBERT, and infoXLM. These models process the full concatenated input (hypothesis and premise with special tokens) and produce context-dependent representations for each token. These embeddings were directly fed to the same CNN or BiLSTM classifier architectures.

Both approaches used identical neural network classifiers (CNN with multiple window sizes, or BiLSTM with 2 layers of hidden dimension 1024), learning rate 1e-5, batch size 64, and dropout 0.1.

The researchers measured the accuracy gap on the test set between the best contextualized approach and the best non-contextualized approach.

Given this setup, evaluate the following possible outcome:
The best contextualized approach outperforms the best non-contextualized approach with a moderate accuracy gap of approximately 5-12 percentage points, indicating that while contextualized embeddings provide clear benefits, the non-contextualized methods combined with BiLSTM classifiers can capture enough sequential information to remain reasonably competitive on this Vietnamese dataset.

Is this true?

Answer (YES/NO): NO